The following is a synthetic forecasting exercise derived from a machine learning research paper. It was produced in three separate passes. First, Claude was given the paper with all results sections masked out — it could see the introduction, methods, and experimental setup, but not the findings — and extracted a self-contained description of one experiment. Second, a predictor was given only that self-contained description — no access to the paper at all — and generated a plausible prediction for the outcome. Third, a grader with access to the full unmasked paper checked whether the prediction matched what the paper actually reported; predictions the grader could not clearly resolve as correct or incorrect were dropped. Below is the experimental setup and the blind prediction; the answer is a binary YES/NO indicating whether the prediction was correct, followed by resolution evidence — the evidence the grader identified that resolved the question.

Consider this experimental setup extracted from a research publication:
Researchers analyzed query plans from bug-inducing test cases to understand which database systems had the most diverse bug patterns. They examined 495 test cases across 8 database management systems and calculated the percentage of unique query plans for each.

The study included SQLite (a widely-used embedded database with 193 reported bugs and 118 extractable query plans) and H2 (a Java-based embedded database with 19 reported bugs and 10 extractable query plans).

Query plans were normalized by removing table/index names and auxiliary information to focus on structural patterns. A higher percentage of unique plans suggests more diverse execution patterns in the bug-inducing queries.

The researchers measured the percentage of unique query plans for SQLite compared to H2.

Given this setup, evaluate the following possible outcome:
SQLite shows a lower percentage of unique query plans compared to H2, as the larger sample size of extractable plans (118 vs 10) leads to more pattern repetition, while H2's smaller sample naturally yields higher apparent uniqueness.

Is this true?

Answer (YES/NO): YES